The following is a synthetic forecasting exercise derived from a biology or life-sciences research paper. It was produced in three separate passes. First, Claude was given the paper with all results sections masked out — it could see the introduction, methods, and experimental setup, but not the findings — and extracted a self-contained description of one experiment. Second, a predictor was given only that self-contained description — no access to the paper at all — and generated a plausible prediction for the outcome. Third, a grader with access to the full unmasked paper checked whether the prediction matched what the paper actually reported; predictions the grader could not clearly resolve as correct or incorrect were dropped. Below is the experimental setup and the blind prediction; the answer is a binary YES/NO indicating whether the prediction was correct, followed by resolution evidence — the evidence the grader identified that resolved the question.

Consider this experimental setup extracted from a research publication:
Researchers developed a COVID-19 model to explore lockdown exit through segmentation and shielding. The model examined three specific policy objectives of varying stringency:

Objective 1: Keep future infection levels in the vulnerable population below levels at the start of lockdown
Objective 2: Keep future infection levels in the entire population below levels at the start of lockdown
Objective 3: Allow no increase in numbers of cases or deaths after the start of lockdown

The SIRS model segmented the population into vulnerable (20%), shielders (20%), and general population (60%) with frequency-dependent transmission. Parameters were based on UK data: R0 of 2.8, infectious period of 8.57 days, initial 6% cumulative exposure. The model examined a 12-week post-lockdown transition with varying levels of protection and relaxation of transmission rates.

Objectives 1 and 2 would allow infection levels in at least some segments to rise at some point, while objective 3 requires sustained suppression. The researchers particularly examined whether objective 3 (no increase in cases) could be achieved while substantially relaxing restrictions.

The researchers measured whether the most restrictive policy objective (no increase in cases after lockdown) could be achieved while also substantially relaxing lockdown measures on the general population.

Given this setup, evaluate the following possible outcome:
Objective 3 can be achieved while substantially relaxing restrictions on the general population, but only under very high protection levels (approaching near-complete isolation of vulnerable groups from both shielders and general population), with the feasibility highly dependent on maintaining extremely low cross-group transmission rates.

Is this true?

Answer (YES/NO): NO